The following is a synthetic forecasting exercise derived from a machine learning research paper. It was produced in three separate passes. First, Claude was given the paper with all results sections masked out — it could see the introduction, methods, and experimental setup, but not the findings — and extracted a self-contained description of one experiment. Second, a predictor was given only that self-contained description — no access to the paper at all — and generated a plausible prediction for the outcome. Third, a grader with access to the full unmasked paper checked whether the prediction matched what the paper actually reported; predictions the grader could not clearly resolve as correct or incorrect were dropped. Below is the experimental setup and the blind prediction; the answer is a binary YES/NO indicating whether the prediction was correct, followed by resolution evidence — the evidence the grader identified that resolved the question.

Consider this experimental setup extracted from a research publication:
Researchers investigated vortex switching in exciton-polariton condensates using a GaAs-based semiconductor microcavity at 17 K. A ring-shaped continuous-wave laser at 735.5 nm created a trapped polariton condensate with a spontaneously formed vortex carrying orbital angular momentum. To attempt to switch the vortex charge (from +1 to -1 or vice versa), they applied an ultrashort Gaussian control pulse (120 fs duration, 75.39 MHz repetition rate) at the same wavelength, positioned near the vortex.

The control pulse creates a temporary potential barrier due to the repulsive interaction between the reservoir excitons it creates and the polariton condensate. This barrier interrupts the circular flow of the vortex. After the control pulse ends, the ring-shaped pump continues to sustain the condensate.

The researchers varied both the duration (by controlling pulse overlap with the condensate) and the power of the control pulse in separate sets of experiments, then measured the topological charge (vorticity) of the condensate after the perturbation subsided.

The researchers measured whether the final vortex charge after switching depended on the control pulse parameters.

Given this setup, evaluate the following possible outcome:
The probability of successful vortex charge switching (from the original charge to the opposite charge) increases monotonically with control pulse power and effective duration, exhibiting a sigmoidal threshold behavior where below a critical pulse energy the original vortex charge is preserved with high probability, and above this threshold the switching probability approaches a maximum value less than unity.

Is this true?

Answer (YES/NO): NO